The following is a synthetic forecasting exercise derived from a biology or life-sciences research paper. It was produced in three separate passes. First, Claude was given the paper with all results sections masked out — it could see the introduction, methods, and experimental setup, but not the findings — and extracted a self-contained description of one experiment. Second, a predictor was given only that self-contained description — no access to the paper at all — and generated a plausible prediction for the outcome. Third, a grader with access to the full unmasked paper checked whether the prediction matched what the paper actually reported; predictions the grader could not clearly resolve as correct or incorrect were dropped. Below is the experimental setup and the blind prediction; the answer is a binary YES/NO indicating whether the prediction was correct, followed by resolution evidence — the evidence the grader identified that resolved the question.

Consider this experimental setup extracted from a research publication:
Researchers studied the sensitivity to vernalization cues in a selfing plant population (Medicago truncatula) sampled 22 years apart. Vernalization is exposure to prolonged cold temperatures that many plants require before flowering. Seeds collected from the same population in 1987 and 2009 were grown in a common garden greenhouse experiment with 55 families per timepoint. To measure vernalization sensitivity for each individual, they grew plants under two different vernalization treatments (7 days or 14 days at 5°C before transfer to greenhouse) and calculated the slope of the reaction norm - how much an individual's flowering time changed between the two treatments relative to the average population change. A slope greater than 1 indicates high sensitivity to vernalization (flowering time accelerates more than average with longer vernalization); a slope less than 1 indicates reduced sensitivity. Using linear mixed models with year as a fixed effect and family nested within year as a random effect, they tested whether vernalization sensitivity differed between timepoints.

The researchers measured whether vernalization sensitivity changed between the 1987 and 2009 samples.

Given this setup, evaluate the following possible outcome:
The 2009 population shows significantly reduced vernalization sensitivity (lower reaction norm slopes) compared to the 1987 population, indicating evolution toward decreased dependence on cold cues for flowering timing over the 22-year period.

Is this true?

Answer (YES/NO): NO